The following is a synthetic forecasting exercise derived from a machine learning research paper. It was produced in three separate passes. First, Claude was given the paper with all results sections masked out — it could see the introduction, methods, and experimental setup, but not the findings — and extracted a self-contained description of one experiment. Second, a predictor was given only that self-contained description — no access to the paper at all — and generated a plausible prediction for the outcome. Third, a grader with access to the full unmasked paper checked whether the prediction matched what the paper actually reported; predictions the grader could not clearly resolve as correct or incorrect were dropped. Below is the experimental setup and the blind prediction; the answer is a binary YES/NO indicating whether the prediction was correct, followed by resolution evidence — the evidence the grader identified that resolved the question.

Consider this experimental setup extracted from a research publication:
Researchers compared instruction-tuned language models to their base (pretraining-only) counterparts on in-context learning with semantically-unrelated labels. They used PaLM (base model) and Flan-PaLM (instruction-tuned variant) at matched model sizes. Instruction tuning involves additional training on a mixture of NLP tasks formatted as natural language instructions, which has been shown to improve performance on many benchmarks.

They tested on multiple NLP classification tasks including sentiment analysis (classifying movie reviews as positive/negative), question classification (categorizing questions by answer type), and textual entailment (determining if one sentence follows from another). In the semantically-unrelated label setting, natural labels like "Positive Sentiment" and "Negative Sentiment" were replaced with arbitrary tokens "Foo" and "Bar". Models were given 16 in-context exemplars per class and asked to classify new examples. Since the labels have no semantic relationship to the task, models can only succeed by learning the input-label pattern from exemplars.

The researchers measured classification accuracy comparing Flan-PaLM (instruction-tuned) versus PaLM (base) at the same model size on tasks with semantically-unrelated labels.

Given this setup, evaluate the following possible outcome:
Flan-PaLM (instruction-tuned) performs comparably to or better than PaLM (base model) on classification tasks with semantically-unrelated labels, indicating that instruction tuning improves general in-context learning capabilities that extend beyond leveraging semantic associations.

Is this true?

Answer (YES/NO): YES